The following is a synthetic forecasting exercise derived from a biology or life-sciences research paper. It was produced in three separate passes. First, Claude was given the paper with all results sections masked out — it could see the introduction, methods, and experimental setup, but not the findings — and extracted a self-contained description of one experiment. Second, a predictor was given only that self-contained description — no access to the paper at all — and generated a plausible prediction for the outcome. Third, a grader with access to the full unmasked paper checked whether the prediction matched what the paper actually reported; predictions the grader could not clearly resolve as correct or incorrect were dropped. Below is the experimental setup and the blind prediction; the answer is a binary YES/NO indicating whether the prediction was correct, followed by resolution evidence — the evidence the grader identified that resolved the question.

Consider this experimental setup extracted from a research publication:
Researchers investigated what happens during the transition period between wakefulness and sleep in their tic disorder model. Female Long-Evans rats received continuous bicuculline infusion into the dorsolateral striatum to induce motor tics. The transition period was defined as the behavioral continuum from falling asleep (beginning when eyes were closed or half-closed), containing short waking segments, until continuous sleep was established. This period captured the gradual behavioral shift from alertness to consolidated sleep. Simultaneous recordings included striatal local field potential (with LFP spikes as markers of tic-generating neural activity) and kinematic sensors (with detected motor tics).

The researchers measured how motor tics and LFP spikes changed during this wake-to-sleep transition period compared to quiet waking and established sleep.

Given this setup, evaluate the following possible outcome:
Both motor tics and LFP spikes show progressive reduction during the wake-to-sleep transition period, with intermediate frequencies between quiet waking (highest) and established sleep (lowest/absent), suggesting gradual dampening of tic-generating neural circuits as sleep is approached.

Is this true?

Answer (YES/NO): NO